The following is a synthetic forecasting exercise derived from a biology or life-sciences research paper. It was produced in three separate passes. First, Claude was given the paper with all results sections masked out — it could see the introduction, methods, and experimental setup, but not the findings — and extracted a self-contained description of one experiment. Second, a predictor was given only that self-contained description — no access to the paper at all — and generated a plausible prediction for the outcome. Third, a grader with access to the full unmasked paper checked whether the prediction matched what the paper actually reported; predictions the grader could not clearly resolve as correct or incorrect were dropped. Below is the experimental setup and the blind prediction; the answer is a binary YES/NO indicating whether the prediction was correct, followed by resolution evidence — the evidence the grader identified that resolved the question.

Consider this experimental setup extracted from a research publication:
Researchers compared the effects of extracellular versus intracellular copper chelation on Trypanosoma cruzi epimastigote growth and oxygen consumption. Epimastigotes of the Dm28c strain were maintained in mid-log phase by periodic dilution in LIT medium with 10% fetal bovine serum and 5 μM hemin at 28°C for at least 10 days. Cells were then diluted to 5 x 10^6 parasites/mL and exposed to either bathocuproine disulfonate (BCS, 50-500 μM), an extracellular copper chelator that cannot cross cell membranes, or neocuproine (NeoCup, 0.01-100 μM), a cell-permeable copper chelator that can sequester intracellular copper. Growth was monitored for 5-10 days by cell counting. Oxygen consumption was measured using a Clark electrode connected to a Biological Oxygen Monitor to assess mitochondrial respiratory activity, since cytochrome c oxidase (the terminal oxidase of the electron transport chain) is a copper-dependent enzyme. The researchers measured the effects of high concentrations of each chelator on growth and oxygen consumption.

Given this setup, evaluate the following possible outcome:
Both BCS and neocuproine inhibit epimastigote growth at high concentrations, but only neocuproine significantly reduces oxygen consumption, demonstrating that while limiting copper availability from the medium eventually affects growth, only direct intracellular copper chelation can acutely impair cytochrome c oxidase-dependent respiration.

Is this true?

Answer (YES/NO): YES